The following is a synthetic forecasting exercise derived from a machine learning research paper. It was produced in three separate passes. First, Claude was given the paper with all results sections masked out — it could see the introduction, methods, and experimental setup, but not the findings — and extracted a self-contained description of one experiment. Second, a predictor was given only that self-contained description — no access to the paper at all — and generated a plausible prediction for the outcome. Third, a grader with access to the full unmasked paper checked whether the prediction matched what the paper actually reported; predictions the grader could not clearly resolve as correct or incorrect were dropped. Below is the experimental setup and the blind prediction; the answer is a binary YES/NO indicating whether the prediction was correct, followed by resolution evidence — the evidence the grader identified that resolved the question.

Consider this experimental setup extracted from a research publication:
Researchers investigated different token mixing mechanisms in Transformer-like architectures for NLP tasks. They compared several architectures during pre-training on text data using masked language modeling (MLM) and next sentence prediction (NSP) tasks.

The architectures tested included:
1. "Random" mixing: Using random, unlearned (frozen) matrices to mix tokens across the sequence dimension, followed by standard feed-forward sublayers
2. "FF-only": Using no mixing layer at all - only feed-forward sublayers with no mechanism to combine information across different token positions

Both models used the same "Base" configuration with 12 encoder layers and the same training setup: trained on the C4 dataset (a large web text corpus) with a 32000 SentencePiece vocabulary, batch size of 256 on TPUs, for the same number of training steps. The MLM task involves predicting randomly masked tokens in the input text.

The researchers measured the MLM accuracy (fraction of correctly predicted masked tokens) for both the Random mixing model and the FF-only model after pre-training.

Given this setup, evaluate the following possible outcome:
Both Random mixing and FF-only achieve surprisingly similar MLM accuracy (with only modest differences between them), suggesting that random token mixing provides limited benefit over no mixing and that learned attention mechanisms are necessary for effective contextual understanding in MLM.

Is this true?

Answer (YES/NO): NO